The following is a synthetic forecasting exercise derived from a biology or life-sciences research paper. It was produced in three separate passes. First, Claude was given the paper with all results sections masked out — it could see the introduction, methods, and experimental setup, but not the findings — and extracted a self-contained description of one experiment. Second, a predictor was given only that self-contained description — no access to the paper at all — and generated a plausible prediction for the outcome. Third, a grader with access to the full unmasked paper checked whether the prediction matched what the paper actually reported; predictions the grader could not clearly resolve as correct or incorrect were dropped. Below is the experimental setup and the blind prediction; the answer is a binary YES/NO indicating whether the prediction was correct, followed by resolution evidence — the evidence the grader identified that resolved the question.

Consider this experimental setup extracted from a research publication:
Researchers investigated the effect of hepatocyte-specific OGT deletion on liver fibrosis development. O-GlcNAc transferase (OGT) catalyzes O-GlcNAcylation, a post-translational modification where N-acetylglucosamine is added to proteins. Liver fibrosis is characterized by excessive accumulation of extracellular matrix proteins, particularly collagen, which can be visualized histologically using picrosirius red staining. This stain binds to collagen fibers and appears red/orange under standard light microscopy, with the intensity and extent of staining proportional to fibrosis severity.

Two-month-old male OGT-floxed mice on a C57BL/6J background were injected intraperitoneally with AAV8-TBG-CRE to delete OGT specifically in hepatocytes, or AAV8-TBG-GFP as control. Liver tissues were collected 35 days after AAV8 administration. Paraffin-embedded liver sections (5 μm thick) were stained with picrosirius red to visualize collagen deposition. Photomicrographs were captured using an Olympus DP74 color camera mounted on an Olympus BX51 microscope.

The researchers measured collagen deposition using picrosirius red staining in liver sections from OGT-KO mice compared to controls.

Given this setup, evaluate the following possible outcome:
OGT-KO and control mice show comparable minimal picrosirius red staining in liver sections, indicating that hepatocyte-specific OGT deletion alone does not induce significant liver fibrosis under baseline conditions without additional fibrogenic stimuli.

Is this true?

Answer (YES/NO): NO